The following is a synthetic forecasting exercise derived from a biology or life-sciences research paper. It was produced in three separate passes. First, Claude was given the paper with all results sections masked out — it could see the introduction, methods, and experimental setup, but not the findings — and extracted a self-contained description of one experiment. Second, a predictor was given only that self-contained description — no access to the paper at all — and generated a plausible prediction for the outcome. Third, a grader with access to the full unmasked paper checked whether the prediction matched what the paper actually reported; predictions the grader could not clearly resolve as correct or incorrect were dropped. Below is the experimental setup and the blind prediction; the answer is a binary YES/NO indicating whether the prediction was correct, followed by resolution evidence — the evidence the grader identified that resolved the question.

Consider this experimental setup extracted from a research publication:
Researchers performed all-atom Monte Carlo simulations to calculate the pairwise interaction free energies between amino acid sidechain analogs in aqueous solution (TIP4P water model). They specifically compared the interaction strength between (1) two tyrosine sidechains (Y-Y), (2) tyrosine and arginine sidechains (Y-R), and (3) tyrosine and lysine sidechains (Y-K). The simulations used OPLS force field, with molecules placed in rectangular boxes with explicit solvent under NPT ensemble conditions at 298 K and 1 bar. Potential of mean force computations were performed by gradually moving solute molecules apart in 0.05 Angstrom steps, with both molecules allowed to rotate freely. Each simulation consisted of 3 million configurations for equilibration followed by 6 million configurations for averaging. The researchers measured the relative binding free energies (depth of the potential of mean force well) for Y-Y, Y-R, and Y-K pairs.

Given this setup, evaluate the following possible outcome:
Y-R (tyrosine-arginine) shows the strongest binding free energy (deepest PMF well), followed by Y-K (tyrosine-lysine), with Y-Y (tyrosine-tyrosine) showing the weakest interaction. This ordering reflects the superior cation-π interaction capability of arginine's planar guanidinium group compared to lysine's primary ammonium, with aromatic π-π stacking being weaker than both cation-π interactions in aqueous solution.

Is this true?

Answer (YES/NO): NO